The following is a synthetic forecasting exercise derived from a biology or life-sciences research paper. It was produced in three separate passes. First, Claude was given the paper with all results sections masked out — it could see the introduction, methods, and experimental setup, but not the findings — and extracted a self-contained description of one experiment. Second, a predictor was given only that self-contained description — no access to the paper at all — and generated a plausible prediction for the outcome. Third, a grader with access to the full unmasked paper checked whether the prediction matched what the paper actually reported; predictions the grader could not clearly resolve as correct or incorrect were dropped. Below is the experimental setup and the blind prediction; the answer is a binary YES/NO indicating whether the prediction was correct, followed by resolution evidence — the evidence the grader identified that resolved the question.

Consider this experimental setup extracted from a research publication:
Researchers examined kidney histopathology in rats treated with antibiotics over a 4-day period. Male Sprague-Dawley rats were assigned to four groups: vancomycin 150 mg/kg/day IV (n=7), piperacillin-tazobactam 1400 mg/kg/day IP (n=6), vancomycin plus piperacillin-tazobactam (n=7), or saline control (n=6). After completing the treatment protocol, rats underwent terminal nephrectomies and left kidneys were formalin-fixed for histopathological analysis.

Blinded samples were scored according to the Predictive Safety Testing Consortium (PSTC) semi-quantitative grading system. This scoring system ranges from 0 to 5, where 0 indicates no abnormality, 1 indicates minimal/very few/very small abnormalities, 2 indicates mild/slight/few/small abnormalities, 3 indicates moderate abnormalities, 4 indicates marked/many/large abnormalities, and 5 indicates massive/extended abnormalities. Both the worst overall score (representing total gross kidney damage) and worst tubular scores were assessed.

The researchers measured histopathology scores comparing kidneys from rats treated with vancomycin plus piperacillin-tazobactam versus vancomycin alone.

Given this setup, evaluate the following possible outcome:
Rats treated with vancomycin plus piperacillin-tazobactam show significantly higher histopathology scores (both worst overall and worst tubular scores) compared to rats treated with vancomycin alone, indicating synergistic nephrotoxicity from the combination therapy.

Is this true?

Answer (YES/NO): NO